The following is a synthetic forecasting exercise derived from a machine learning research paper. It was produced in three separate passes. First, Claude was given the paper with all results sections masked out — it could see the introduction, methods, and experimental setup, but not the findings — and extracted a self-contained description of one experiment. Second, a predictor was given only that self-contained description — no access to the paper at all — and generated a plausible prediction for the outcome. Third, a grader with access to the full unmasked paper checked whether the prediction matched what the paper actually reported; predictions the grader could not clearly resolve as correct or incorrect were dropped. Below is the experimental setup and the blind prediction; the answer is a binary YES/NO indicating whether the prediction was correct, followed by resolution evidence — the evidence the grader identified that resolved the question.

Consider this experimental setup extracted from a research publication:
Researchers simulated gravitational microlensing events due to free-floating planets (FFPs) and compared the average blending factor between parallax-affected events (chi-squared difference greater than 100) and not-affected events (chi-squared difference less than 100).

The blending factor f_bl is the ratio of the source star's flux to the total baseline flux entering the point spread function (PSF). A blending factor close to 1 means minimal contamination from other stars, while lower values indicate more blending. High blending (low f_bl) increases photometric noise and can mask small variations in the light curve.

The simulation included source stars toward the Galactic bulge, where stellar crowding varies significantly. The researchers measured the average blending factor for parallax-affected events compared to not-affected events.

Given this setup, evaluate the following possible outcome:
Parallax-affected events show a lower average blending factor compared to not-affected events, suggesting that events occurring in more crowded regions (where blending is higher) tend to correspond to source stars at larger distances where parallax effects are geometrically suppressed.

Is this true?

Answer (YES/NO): NO